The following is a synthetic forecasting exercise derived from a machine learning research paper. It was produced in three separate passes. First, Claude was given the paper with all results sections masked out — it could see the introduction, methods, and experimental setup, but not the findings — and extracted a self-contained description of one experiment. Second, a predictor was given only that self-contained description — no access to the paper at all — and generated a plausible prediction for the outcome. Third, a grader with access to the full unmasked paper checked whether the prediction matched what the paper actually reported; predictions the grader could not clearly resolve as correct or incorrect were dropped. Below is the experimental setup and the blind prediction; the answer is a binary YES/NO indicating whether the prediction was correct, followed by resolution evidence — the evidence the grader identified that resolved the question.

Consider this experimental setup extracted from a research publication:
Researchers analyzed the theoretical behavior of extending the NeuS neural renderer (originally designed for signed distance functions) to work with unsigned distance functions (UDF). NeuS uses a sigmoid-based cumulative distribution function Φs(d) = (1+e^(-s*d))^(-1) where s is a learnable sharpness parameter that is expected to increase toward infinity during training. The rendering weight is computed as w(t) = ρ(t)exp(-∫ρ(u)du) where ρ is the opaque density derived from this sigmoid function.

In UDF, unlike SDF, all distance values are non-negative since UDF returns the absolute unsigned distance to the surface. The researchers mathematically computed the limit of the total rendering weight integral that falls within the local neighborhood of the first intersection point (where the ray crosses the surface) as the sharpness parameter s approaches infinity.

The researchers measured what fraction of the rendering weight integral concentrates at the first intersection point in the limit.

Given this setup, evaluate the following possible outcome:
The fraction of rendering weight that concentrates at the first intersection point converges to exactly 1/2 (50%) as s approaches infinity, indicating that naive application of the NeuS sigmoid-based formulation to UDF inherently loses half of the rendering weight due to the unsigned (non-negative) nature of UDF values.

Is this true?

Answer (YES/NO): YES